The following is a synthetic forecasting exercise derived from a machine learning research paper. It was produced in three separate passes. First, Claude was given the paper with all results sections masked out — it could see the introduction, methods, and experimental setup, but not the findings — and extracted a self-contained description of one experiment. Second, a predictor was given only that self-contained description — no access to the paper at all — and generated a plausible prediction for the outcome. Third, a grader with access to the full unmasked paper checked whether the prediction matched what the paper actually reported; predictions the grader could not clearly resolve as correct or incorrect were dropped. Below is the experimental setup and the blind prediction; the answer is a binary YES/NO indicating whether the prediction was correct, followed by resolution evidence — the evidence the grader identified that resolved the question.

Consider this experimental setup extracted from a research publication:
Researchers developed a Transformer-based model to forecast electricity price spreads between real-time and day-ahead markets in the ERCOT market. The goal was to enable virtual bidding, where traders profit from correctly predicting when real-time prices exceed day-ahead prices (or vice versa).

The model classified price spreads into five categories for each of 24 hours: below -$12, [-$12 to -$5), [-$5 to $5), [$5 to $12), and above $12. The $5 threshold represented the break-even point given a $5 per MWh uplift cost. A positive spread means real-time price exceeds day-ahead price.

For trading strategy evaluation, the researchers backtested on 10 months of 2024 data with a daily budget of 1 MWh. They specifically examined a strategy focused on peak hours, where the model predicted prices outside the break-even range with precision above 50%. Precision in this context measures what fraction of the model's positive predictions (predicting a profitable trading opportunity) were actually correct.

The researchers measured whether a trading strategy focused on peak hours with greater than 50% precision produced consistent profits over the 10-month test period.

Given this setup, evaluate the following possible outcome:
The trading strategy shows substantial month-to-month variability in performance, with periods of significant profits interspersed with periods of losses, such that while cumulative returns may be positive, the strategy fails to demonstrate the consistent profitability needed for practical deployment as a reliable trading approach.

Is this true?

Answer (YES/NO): NO